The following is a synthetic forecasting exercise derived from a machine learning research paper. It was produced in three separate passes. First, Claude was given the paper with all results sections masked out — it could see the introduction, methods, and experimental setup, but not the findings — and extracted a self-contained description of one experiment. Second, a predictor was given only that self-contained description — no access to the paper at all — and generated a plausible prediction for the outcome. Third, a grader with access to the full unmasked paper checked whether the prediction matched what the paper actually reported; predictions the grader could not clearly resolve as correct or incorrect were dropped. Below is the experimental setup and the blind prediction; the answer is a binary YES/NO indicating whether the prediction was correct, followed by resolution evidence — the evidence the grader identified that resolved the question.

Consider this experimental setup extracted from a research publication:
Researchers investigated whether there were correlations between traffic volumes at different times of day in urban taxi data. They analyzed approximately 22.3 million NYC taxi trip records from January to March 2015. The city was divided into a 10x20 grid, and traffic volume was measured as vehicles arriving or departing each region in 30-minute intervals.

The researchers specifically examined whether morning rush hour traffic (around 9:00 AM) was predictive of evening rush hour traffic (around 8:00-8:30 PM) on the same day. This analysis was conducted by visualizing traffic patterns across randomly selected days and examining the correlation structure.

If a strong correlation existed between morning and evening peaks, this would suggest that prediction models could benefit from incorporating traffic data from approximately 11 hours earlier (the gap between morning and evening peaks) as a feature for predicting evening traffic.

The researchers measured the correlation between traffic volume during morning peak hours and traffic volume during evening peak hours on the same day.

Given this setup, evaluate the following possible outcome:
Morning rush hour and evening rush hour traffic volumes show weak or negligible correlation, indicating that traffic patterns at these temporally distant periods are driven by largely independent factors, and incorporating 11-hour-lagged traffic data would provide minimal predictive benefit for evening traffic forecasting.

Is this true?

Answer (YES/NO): NO